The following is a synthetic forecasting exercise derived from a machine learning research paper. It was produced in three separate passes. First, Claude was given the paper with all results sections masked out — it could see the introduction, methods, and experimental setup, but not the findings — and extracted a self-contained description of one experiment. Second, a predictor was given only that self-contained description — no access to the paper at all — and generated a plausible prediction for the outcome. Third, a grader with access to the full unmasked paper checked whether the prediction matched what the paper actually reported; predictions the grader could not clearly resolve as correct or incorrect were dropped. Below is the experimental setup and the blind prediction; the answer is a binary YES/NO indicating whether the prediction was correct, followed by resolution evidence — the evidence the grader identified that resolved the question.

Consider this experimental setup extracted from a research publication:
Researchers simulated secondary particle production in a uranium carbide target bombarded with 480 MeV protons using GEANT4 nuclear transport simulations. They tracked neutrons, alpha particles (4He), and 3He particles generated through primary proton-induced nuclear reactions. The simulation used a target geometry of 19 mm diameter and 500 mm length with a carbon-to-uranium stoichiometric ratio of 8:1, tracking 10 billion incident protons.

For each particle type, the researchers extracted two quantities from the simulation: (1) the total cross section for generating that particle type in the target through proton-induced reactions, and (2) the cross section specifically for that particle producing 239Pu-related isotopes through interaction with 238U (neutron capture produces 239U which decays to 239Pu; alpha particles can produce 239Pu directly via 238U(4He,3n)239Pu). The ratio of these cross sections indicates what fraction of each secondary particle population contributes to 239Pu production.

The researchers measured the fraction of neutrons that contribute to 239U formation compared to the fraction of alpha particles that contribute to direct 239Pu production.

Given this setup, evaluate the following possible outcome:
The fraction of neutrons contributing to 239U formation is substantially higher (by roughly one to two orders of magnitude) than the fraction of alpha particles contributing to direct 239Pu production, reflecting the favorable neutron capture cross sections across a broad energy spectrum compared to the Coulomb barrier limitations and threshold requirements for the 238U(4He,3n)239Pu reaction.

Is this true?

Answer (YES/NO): YES